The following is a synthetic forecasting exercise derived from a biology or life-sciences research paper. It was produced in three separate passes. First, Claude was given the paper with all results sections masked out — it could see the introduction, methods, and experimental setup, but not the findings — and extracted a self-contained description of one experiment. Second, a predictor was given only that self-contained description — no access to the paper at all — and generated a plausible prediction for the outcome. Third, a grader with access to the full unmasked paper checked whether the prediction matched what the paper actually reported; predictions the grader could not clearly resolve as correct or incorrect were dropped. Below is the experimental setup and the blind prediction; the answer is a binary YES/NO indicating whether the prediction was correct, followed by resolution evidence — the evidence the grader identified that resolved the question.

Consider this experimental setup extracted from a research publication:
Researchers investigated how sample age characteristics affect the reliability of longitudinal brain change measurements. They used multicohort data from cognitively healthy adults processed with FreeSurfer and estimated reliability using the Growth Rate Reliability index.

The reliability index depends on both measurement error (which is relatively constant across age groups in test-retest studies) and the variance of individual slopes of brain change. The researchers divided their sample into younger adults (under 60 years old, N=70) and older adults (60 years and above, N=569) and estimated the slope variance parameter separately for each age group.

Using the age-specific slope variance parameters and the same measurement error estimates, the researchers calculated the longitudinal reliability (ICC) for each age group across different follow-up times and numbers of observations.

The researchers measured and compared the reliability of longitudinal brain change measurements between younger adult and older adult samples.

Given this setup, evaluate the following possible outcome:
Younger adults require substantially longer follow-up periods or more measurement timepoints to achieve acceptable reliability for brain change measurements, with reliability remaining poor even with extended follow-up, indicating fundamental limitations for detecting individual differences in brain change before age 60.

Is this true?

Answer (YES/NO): NO